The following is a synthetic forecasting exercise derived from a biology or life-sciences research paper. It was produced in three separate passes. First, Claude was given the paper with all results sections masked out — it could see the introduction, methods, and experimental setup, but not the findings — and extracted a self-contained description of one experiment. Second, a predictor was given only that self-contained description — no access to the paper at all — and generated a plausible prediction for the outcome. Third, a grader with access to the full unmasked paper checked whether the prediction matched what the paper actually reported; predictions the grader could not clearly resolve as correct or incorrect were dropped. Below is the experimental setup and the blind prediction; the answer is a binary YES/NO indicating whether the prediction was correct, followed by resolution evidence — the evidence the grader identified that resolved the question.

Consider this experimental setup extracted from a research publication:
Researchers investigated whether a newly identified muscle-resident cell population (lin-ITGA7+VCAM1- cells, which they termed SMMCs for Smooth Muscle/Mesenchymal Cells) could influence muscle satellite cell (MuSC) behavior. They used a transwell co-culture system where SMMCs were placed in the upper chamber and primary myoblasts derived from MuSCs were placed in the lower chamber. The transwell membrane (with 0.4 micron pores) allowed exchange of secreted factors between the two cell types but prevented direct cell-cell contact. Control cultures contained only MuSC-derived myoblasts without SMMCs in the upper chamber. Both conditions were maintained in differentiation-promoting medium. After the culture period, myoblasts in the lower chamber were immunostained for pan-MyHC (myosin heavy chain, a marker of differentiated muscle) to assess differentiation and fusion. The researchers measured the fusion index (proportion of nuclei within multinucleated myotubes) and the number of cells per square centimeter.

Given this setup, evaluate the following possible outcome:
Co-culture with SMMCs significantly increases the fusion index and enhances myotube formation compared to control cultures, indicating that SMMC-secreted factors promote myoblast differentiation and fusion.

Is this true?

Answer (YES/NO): NO